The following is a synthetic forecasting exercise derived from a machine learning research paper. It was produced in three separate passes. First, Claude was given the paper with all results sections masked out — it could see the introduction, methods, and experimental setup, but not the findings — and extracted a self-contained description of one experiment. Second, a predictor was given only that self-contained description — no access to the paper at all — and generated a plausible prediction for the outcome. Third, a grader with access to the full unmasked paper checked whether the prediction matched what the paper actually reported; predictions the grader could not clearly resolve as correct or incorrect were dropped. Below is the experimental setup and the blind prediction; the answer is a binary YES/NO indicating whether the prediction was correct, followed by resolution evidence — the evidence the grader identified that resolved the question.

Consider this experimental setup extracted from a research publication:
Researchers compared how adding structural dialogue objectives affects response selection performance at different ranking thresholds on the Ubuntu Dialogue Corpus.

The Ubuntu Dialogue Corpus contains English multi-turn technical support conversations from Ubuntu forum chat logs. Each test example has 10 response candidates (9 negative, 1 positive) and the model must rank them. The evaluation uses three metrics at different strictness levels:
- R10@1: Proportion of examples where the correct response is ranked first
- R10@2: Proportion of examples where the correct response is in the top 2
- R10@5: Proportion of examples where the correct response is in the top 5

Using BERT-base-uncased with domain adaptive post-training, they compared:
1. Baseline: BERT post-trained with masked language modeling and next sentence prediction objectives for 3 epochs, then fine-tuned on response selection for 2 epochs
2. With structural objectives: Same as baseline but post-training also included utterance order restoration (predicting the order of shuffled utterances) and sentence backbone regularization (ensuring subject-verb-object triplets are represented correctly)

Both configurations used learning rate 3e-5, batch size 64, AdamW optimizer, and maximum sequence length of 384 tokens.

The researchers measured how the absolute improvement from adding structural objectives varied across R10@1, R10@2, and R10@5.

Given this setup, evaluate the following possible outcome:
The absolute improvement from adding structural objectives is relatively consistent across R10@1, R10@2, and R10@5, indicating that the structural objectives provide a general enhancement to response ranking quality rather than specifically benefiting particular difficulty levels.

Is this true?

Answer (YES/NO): NO